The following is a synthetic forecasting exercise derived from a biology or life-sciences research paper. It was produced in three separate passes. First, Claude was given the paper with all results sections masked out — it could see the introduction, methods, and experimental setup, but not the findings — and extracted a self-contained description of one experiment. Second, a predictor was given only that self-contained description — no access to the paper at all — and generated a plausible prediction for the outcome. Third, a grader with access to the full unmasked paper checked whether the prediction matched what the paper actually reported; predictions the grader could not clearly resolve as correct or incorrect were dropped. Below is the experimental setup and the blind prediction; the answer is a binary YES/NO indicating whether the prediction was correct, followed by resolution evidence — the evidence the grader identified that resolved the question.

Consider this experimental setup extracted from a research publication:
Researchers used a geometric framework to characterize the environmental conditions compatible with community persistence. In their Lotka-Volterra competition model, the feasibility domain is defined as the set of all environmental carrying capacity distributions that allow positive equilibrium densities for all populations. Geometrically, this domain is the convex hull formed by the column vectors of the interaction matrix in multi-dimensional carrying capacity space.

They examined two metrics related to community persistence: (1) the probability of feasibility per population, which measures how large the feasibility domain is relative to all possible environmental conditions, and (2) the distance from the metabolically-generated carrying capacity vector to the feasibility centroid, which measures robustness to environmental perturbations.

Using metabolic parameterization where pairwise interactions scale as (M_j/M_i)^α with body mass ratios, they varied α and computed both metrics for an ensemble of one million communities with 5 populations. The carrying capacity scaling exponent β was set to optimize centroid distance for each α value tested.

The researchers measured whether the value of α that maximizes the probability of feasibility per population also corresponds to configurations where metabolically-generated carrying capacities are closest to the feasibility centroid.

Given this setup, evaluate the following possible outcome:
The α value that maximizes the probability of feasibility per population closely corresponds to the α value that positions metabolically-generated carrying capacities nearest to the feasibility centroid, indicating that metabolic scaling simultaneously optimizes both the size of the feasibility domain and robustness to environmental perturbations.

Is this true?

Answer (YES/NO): YES